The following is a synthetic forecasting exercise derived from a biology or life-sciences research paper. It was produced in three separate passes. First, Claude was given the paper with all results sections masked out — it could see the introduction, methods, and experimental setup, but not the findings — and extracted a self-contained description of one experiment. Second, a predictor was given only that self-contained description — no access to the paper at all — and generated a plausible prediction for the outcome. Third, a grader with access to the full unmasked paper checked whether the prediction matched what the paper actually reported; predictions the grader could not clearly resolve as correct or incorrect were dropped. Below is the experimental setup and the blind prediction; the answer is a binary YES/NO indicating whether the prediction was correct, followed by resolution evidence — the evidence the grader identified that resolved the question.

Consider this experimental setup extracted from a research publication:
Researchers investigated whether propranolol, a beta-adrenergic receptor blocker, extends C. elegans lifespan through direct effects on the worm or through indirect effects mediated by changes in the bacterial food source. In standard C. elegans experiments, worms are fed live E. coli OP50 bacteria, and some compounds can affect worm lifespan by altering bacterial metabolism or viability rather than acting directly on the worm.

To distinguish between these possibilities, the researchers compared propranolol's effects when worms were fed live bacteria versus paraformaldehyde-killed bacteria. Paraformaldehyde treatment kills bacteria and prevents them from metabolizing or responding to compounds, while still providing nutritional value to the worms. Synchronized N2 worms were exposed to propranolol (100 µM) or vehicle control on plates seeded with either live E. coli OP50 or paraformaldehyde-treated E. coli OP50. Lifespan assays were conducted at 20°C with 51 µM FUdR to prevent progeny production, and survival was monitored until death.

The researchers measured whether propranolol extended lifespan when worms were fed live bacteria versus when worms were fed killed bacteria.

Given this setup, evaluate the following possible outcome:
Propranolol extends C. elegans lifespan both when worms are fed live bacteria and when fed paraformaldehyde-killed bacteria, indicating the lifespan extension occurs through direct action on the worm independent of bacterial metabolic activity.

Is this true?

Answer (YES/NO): NO